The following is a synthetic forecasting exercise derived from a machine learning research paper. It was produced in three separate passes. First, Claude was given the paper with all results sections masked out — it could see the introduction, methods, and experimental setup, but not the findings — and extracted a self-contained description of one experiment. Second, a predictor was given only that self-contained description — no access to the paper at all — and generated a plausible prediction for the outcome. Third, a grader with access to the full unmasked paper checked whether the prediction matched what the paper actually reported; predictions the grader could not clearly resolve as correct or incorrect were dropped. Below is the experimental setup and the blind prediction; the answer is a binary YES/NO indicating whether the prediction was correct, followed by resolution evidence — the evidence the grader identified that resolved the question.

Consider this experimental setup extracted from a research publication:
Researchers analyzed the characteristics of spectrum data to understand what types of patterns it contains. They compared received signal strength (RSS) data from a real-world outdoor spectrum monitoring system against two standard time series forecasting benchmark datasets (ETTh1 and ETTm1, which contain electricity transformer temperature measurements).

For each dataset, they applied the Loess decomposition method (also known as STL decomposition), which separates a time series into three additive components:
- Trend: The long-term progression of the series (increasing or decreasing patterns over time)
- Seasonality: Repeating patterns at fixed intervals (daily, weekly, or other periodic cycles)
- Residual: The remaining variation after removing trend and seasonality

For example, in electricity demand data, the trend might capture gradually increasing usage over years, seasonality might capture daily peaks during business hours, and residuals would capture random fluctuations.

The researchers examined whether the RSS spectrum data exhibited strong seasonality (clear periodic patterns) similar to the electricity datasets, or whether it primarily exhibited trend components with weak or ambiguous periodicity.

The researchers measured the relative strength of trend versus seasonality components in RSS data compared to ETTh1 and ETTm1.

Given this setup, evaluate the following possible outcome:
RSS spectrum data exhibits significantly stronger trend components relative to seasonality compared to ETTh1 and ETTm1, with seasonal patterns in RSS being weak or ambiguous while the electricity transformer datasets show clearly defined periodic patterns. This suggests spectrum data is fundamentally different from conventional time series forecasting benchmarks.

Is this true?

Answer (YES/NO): YES